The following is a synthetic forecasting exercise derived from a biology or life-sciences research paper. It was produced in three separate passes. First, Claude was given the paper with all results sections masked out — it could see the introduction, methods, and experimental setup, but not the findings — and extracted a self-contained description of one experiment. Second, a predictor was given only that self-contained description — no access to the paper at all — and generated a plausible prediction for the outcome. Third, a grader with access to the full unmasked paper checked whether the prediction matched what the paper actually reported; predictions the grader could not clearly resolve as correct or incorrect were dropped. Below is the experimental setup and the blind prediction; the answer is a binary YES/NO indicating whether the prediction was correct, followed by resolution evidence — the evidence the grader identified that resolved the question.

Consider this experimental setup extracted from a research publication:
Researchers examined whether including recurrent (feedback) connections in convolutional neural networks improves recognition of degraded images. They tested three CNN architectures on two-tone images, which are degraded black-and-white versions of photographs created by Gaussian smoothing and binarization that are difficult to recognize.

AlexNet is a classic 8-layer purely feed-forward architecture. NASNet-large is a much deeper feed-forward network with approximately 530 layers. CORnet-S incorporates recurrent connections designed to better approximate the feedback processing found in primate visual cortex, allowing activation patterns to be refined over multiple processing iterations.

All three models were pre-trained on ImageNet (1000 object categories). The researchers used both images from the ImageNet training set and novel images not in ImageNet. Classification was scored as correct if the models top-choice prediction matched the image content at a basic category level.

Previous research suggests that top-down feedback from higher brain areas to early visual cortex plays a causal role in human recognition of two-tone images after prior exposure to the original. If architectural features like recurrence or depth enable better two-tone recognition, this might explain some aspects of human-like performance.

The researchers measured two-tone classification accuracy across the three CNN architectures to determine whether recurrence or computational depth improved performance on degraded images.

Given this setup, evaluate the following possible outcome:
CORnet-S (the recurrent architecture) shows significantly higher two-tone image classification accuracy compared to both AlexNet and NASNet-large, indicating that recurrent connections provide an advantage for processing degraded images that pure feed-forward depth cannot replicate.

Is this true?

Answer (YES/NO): NO